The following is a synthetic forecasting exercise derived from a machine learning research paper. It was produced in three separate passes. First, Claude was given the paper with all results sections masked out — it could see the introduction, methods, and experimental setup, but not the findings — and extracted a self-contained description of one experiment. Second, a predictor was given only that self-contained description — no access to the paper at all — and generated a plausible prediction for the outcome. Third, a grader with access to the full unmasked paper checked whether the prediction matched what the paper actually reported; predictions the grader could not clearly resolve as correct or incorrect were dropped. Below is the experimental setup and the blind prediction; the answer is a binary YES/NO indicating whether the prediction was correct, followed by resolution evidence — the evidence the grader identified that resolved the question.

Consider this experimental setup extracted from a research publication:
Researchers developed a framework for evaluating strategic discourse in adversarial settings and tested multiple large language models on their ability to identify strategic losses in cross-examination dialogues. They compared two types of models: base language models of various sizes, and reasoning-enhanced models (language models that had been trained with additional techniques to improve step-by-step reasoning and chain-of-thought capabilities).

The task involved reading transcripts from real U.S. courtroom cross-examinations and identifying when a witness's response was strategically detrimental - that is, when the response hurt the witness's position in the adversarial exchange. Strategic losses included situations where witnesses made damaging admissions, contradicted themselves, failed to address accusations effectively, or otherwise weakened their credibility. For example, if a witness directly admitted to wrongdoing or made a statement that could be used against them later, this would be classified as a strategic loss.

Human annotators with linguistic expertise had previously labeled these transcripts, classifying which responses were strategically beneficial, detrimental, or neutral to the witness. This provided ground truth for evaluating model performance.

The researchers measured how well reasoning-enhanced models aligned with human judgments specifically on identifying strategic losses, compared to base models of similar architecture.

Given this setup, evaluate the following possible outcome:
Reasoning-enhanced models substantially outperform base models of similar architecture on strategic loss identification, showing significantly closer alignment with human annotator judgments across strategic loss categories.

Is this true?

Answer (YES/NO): NO